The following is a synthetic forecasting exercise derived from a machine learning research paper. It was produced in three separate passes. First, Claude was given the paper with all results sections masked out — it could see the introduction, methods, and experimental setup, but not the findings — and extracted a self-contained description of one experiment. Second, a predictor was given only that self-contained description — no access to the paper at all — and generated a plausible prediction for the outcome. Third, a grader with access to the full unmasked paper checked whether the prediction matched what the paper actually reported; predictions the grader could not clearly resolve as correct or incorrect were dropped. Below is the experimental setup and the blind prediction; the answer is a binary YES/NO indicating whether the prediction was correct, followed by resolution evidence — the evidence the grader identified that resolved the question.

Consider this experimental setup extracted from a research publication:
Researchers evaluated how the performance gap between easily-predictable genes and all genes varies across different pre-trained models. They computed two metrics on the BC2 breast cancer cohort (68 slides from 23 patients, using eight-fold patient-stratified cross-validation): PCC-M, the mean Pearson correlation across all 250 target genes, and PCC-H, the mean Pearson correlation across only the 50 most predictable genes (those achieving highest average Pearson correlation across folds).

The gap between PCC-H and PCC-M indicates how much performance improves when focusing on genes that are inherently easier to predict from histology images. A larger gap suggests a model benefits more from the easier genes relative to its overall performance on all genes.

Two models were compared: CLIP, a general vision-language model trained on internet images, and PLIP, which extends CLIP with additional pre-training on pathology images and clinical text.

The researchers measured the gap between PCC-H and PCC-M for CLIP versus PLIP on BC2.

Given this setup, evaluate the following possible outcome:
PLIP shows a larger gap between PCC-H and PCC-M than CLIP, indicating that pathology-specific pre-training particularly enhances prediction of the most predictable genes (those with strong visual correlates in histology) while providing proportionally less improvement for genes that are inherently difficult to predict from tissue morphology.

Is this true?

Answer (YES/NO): NO